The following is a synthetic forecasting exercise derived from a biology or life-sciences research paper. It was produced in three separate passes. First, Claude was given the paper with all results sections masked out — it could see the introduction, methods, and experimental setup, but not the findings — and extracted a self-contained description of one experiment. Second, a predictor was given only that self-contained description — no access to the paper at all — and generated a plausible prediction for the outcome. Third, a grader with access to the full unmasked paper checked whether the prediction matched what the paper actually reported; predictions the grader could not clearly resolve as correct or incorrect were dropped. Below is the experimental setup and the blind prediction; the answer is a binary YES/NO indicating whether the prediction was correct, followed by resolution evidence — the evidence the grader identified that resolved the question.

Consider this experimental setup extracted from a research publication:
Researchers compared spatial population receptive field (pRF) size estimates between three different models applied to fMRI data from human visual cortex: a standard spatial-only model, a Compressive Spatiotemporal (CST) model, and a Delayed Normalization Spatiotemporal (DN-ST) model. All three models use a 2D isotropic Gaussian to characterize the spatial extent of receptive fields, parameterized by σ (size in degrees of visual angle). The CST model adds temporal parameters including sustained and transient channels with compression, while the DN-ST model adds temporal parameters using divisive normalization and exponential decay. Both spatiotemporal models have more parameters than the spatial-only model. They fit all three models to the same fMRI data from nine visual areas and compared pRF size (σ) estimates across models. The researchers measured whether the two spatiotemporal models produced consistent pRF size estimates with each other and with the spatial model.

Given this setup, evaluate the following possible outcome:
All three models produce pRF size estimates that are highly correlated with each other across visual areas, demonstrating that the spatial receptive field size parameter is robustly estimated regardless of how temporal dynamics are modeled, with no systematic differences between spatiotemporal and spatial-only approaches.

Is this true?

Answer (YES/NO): NO